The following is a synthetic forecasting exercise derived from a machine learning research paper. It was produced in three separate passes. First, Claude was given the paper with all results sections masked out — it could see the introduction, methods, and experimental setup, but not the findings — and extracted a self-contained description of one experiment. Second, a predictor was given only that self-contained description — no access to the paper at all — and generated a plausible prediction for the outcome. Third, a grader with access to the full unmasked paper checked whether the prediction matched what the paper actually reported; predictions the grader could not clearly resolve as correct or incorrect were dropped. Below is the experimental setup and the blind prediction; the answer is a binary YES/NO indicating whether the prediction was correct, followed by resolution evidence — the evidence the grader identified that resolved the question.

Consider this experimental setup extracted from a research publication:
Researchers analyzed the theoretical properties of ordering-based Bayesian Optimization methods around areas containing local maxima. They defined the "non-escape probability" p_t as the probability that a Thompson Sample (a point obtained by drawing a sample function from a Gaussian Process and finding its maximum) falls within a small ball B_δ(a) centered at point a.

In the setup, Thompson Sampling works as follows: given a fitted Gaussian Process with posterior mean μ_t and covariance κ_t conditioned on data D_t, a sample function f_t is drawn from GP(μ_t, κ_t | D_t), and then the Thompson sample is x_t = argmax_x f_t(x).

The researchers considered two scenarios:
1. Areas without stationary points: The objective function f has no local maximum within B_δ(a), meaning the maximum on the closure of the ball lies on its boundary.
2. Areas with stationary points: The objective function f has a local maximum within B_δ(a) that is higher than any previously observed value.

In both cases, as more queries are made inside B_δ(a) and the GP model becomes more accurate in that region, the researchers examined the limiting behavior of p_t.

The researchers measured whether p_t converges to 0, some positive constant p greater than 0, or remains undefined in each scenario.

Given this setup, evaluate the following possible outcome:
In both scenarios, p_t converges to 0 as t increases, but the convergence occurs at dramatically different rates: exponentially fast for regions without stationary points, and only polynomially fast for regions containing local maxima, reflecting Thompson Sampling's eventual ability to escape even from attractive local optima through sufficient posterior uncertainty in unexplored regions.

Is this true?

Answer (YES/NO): NO